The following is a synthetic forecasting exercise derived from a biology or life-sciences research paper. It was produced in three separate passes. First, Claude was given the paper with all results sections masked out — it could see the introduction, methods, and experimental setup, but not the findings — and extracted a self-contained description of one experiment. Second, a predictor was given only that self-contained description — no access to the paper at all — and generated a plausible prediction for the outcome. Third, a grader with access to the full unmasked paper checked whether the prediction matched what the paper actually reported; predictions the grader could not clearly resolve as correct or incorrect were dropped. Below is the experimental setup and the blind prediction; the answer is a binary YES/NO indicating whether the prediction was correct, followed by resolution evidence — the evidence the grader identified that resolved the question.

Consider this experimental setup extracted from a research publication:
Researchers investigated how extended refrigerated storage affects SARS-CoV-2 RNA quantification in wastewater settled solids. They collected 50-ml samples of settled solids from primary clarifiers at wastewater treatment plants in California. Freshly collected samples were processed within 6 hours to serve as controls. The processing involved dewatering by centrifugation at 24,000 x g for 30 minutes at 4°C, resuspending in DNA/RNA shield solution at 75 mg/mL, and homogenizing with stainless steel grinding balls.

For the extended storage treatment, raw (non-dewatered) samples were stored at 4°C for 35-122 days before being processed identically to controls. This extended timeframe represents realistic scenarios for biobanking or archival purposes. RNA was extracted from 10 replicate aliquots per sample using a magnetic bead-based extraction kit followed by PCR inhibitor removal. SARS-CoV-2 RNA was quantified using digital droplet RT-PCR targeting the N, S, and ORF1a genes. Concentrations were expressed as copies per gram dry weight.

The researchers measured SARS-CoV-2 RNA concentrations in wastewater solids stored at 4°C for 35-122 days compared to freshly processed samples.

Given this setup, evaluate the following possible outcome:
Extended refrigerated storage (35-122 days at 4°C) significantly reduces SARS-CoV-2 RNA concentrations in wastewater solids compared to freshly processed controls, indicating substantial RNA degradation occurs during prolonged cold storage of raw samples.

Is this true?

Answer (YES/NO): YES